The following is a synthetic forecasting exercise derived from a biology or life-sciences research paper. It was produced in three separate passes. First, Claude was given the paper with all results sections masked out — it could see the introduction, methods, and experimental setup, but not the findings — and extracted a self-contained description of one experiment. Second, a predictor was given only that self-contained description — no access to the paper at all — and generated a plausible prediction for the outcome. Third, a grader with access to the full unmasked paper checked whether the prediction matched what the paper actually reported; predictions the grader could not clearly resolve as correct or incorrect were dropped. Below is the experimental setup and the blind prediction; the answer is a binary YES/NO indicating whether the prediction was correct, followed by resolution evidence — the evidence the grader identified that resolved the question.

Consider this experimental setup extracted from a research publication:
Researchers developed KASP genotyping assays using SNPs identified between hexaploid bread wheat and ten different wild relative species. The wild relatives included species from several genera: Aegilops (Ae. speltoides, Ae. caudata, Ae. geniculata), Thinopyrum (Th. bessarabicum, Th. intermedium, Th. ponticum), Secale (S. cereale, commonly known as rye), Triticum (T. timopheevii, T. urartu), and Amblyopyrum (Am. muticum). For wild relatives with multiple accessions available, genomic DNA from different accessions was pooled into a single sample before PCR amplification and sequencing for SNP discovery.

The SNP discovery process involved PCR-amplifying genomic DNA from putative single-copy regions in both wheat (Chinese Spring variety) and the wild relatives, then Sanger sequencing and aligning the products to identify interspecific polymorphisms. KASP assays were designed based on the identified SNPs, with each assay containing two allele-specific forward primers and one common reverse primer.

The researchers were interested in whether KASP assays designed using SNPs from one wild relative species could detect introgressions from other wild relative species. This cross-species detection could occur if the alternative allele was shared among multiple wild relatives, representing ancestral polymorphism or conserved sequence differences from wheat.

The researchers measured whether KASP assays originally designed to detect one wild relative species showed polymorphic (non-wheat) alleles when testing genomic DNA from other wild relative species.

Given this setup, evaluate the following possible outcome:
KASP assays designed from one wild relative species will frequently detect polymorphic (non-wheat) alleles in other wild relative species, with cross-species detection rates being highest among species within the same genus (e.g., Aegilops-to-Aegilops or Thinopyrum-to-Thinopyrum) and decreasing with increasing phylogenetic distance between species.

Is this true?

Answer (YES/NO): YES